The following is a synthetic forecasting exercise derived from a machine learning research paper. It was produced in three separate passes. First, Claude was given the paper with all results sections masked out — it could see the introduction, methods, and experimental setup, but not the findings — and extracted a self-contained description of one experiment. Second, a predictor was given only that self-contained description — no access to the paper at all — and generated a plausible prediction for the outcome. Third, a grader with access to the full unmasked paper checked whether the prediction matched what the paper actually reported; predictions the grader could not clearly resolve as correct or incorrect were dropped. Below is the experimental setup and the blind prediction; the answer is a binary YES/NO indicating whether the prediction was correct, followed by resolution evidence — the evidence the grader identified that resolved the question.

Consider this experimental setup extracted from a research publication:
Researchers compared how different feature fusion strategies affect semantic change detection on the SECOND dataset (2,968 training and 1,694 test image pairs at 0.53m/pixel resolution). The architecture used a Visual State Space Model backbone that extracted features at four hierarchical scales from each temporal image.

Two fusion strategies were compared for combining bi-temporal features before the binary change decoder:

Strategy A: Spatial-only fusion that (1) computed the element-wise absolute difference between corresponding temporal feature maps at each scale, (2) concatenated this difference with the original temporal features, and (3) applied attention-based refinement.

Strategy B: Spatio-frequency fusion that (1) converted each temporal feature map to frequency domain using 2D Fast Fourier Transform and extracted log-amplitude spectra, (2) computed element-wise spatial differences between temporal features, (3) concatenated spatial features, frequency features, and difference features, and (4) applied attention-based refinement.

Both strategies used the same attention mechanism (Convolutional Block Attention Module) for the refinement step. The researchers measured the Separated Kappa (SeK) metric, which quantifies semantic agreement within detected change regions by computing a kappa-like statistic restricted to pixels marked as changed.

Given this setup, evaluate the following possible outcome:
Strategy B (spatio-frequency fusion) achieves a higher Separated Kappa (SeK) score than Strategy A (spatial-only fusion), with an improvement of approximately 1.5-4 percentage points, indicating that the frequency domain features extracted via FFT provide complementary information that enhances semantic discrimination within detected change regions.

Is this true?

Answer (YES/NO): YES